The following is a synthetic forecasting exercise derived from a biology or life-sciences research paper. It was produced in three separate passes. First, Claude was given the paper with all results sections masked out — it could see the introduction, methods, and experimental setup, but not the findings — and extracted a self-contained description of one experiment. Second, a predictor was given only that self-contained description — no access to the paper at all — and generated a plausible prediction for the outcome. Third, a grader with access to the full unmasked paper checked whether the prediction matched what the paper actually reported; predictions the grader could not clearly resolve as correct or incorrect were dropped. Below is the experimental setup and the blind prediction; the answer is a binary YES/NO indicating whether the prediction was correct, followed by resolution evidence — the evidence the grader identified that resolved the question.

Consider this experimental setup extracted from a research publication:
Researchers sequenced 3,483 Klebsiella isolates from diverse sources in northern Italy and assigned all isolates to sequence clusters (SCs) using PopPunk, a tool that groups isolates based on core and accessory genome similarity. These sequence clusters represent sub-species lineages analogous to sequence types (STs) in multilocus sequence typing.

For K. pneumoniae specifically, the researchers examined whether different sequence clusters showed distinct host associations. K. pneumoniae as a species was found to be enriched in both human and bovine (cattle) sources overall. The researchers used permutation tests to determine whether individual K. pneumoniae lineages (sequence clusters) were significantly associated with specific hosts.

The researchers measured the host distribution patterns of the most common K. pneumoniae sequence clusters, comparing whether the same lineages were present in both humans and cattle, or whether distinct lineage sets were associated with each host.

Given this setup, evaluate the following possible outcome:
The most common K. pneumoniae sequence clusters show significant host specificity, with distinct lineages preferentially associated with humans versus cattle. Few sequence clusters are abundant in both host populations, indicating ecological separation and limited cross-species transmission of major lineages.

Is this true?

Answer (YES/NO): YES